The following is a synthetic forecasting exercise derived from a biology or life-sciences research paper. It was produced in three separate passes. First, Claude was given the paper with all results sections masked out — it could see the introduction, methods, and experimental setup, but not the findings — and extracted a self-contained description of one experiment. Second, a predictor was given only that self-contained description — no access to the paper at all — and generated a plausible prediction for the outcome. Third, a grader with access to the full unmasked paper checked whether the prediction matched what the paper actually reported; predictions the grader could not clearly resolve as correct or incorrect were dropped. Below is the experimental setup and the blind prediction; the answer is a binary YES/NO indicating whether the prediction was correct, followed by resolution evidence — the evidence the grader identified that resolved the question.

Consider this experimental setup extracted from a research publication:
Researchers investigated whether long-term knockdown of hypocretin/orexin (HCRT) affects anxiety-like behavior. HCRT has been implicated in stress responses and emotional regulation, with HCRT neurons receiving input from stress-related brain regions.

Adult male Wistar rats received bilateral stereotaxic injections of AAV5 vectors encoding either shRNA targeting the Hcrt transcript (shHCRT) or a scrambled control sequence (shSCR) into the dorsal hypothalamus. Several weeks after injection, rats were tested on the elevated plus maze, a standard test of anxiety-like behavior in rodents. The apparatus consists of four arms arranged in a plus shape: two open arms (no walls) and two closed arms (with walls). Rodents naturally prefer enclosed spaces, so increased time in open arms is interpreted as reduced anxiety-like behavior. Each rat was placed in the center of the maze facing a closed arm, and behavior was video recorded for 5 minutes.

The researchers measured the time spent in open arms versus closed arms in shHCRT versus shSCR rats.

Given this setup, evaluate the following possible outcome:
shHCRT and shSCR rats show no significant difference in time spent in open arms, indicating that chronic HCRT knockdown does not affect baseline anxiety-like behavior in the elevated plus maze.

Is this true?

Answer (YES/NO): YES